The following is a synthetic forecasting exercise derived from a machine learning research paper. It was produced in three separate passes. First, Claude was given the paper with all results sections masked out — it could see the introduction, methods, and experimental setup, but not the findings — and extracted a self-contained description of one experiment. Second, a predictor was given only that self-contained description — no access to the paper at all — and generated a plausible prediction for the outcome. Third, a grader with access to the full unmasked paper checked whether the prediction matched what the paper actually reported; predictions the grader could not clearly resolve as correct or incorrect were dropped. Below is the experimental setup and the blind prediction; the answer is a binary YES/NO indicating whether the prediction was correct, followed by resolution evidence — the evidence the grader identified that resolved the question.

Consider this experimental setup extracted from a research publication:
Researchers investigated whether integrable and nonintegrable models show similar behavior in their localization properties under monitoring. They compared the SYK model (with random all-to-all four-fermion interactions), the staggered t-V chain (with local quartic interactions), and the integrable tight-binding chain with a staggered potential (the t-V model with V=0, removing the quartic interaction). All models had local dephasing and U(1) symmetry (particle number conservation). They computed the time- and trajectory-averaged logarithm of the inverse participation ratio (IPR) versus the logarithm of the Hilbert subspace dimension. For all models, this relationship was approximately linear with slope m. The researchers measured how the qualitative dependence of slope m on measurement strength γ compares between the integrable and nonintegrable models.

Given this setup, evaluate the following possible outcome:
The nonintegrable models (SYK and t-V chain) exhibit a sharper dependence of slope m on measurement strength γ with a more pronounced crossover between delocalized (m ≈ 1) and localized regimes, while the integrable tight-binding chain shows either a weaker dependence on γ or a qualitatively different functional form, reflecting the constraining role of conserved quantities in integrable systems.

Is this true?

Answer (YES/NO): NO